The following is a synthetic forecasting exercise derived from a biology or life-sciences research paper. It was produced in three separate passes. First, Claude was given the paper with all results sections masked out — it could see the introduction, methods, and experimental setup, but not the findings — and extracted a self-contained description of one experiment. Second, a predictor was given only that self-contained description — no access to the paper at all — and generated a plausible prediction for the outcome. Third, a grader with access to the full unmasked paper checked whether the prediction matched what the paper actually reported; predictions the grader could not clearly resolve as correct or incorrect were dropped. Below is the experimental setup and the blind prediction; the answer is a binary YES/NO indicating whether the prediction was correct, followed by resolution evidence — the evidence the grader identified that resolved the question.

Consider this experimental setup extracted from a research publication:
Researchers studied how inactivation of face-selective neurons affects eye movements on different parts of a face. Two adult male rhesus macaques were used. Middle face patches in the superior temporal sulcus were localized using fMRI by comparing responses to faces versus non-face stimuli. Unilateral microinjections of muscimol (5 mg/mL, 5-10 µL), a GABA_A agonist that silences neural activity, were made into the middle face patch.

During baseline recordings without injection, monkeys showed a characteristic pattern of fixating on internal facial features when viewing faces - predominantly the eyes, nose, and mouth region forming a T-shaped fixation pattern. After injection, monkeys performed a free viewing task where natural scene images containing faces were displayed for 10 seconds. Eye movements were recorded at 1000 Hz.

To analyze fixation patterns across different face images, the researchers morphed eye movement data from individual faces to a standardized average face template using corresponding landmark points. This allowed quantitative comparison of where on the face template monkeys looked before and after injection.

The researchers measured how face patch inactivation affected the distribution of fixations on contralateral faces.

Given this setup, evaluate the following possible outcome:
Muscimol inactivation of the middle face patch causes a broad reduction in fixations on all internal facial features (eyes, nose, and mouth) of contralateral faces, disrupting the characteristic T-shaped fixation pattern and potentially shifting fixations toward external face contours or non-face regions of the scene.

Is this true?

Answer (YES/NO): NO